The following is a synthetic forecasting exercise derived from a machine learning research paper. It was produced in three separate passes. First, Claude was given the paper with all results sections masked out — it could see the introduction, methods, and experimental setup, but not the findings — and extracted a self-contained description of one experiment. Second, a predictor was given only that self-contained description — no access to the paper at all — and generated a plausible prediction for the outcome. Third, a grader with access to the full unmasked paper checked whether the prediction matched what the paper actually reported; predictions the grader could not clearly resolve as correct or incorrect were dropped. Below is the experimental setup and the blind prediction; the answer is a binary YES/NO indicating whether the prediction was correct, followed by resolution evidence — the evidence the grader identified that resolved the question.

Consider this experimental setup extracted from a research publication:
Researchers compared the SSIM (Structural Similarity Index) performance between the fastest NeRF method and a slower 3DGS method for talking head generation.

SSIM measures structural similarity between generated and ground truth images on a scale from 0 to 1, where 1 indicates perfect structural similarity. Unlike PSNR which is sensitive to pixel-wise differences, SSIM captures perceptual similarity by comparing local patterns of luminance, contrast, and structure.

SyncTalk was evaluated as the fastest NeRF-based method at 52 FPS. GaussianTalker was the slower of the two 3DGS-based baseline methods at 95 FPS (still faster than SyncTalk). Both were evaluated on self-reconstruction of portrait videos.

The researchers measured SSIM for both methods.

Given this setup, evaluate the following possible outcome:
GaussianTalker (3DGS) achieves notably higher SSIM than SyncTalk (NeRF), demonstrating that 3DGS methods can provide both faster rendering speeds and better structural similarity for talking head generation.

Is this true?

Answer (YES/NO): NO